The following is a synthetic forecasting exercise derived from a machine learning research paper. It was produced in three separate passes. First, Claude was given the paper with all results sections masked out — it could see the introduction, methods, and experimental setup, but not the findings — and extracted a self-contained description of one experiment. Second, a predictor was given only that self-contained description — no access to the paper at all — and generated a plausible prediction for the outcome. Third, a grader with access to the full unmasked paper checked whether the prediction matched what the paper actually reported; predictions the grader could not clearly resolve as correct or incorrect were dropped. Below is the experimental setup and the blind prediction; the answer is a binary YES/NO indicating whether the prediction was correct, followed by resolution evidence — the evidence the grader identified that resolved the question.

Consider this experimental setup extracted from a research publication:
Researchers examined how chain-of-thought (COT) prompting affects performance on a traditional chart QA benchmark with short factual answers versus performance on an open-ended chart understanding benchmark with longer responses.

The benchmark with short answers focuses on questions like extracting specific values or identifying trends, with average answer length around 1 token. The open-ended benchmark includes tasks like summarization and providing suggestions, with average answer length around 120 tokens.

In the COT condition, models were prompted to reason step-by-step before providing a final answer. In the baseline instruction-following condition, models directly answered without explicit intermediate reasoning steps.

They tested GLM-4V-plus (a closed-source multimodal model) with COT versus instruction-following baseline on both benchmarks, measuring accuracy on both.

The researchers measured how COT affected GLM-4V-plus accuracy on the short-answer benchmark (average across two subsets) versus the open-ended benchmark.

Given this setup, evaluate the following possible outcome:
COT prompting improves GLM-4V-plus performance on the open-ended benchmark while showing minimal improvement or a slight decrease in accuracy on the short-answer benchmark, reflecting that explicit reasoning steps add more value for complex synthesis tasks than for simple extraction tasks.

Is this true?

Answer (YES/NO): NO